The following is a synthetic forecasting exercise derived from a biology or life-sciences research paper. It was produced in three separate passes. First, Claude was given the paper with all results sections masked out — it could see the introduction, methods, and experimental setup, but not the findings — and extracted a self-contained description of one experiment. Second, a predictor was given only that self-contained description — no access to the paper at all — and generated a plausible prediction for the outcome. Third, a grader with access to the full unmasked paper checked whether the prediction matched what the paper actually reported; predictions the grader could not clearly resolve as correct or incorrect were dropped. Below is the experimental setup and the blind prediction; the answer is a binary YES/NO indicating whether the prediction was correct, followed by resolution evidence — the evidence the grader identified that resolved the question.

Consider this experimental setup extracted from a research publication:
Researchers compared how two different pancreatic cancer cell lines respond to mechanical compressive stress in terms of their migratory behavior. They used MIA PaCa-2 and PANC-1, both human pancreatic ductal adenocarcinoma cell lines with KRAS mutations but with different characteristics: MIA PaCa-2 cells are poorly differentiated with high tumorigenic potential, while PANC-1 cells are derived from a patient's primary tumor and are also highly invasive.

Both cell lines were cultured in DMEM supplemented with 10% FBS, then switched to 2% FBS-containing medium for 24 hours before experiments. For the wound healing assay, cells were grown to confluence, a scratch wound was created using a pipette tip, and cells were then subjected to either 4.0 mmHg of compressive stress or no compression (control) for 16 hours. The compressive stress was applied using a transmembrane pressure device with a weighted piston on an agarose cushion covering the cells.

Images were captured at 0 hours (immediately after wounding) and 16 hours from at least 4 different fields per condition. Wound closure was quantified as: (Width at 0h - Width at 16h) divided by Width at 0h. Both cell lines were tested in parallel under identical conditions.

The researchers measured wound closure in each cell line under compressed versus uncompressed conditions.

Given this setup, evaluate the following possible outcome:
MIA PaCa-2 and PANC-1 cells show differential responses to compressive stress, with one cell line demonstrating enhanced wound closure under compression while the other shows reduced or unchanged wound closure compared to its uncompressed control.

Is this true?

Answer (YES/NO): NO